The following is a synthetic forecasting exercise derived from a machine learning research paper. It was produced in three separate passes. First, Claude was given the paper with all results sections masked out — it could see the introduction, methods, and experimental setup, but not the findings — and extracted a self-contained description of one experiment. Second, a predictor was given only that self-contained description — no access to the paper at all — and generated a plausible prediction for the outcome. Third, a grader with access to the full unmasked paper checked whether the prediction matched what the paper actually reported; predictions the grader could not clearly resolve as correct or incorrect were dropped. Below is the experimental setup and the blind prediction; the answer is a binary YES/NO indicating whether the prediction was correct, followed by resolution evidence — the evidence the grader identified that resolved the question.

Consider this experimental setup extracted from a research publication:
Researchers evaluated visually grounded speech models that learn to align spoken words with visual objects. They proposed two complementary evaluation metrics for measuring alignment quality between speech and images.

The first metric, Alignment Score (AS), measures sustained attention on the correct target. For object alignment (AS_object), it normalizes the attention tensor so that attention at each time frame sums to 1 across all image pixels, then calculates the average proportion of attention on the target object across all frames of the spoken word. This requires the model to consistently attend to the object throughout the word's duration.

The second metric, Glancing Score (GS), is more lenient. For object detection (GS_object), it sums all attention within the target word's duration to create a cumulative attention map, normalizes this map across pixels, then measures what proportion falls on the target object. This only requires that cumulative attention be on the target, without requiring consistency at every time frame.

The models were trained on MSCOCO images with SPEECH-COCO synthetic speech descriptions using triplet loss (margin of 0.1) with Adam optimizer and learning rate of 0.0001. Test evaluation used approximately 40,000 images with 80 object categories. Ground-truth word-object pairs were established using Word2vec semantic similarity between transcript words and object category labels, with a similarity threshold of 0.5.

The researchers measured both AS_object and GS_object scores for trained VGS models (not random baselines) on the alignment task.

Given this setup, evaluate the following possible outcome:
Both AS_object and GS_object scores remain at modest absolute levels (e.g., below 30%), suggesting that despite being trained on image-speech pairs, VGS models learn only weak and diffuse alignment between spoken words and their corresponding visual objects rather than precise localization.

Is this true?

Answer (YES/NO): NO